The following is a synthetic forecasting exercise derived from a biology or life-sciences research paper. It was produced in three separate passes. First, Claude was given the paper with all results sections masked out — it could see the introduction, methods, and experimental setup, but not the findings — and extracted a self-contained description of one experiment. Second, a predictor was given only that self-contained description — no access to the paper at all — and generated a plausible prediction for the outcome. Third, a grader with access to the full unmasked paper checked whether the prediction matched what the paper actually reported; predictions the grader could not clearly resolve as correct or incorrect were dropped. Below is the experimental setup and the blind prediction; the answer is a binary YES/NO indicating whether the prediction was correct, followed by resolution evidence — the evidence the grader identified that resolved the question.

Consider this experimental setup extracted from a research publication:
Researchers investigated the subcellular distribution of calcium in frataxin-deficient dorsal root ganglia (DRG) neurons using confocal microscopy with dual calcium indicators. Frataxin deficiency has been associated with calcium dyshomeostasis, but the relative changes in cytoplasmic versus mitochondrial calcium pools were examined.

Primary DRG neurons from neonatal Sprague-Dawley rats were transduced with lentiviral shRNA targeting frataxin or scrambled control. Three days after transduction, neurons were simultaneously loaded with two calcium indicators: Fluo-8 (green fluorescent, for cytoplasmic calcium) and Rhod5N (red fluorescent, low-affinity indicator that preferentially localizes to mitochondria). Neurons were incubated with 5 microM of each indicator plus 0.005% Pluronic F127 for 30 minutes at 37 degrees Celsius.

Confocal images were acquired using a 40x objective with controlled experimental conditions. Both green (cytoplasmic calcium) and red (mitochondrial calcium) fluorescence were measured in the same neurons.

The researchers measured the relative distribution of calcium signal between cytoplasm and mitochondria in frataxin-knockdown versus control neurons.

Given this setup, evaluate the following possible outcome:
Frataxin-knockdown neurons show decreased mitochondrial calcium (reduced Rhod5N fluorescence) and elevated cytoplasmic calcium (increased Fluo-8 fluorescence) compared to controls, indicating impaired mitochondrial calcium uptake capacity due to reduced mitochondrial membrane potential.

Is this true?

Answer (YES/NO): NO